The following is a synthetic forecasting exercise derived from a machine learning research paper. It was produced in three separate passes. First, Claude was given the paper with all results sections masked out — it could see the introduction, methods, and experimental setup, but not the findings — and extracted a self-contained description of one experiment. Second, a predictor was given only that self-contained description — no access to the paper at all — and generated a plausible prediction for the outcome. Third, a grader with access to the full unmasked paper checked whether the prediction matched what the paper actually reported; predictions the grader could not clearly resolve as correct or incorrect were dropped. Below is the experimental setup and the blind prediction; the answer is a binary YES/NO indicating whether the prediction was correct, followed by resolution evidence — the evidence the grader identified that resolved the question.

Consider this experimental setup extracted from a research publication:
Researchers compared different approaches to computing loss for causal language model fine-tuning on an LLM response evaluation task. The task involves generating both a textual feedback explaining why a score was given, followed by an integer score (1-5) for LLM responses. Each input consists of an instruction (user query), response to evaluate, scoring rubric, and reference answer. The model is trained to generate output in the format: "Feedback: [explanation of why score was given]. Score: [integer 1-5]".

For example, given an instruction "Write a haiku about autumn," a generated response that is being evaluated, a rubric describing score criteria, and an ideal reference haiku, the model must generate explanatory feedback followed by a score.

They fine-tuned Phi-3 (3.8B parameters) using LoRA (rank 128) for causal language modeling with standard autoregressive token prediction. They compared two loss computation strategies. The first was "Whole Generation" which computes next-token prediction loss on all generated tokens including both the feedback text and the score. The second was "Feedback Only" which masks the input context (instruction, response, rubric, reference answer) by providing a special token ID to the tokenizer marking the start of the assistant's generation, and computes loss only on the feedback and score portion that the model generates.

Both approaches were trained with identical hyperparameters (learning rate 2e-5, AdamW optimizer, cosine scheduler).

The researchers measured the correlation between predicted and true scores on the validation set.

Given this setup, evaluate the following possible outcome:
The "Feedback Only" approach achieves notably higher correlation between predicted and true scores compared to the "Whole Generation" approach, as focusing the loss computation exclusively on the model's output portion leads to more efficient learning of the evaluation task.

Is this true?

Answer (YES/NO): YES